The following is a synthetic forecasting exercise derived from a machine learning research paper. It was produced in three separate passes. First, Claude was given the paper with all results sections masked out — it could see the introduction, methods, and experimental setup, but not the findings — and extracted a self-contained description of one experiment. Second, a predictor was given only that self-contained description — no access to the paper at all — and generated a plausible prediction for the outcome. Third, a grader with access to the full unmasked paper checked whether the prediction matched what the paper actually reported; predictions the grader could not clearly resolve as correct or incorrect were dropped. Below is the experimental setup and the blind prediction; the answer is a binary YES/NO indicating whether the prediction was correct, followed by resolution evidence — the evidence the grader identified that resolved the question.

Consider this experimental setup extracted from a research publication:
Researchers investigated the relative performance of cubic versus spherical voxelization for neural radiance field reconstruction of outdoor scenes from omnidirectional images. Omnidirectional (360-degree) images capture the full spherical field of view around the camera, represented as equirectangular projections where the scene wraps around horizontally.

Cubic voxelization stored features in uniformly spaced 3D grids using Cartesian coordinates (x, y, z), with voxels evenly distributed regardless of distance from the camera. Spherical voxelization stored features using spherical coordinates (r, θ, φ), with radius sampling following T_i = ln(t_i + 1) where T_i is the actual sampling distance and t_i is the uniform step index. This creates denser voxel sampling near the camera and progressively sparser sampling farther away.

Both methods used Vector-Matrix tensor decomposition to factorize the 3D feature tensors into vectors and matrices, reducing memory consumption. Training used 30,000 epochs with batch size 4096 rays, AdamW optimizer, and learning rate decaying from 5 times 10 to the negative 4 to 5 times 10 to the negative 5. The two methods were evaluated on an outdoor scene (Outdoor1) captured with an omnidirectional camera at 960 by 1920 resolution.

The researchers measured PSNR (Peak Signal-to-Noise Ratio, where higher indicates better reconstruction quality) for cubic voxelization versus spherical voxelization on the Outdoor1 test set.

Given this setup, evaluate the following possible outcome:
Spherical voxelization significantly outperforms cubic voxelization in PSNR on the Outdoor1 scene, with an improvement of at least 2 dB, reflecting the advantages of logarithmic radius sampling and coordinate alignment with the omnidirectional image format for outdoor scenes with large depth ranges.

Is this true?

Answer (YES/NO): NO